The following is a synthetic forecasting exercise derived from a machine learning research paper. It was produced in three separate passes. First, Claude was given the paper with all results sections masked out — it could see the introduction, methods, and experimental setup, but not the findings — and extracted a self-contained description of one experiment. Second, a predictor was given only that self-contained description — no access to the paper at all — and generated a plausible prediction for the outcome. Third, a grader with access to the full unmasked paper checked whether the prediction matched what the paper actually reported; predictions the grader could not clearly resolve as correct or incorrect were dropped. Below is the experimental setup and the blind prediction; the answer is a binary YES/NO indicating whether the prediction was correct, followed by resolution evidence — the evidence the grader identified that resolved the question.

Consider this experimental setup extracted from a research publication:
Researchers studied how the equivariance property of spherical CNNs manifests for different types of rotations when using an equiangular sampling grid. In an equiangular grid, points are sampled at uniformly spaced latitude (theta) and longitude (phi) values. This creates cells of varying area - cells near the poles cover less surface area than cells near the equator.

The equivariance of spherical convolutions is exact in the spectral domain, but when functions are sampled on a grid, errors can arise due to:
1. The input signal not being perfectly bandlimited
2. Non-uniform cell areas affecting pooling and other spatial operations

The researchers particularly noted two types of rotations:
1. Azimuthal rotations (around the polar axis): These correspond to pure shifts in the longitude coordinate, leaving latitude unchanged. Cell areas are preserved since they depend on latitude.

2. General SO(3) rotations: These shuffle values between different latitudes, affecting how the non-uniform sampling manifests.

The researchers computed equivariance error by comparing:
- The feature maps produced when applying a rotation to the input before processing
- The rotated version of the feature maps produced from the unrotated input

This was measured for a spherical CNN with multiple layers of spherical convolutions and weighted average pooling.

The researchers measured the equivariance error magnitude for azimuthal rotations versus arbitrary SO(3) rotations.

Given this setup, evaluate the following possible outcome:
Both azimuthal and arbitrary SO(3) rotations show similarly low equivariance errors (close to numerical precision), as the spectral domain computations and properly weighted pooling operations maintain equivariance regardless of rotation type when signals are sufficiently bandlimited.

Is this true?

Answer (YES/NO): NO